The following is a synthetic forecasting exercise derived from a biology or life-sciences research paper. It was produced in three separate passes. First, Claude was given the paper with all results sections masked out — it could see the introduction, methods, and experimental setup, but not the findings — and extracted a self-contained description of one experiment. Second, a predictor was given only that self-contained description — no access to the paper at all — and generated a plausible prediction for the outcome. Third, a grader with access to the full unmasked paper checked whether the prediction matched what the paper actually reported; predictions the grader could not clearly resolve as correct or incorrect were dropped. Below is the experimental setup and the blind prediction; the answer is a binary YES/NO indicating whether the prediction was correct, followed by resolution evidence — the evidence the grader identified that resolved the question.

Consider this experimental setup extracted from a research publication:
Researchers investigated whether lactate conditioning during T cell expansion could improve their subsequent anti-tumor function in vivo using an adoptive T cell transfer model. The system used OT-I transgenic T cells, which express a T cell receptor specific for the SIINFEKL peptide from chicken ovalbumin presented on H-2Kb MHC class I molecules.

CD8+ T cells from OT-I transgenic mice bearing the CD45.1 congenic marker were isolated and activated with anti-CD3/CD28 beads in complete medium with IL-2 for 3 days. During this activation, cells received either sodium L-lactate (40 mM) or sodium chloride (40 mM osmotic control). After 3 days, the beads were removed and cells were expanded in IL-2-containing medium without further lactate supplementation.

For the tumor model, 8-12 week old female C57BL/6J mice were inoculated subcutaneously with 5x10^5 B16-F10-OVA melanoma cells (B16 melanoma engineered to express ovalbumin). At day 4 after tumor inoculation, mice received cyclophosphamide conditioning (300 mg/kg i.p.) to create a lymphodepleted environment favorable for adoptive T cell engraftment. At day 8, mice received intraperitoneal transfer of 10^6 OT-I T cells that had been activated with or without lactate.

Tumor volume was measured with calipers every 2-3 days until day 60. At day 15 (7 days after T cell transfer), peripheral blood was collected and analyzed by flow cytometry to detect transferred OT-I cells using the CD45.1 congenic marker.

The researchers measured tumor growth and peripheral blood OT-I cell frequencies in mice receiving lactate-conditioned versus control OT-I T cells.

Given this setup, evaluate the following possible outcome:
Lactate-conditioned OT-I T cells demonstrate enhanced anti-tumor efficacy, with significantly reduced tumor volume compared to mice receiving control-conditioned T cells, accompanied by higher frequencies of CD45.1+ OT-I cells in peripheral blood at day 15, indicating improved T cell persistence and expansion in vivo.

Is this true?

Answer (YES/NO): NO